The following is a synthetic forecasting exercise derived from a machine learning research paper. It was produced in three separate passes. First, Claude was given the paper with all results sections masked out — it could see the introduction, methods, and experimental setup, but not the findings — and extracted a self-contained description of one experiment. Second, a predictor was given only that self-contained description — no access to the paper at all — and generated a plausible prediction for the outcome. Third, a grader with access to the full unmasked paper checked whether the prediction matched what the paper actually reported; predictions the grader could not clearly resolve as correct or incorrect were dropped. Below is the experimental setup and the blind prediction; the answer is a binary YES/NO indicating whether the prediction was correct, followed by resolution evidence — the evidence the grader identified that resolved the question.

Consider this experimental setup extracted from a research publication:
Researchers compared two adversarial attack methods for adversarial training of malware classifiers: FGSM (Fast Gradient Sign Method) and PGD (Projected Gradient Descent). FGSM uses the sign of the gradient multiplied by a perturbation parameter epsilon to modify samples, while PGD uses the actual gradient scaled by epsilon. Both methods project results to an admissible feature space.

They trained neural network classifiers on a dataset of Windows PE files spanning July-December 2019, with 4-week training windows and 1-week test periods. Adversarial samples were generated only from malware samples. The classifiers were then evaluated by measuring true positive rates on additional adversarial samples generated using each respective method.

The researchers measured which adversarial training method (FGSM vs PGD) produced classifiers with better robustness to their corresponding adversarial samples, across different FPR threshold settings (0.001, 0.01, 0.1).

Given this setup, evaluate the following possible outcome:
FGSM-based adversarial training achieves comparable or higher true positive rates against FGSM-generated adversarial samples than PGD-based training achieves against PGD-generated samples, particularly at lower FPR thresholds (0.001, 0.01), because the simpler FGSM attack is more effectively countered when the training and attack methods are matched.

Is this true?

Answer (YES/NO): YES